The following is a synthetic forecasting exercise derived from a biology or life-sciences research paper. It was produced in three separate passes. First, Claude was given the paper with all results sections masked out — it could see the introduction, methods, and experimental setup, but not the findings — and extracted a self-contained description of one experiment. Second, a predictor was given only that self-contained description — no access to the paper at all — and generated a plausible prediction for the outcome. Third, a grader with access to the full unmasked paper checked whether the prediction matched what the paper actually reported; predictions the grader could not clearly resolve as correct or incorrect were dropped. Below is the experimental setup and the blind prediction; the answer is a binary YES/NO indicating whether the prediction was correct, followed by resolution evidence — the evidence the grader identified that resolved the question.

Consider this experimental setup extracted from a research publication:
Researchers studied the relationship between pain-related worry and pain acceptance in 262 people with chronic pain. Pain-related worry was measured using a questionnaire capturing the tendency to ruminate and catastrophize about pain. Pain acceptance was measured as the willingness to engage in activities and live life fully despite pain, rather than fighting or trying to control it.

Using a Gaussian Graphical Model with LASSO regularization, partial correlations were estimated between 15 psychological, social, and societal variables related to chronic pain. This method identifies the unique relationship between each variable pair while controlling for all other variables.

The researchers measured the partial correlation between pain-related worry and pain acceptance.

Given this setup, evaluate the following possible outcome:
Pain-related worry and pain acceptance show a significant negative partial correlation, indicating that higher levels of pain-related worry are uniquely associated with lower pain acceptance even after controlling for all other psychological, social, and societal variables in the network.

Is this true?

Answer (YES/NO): YES